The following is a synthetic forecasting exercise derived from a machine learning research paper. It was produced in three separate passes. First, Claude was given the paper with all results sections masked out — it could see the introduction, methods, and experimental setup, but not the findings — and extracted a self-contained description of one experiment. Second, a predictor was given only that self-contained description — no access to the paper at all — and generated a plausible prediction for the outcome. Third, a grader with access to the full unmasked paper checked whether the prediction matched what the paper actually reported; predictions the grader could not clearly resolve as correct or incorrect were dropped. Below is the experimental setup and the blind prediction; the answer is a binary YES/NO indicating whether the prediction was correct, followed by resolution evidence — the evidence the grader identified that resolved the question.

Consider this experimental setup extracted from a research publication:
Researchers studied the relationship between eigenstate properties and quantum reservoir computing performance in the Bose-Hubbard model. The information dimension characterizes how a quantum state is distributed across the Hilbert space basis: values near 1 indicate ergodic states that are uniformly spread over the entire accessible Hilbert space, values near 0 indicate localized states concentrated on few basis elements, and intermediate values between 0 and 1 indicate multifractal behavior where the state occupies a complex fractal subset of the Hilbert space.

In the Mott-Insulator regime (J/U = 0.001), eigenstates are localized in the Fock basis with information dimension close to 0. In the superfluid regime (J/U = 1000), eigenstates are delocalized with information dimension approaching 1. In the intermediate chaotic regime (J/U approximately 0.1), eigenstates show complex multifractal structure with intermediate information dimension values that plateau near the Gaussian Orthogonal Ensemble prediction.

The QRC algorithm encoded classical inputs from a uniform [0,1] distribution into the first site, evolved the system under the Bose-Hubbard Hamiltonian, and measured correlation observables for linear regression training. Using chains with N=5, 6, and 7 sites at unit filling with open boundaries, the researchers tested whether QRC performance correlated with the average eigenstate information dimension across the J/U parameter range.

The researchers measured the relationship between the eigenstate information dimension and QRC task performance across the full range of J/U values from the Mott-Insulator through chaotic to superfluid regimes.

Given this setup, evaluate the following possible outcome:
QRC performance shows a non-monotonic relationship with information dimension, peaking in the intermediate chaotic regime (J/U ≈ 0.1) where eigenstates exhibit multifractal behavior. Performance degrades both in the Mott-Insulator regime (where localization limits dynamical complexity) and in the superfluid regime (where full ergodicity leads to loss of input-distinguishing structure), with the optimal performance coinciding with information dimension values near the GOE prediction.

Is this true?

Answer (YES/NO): NO